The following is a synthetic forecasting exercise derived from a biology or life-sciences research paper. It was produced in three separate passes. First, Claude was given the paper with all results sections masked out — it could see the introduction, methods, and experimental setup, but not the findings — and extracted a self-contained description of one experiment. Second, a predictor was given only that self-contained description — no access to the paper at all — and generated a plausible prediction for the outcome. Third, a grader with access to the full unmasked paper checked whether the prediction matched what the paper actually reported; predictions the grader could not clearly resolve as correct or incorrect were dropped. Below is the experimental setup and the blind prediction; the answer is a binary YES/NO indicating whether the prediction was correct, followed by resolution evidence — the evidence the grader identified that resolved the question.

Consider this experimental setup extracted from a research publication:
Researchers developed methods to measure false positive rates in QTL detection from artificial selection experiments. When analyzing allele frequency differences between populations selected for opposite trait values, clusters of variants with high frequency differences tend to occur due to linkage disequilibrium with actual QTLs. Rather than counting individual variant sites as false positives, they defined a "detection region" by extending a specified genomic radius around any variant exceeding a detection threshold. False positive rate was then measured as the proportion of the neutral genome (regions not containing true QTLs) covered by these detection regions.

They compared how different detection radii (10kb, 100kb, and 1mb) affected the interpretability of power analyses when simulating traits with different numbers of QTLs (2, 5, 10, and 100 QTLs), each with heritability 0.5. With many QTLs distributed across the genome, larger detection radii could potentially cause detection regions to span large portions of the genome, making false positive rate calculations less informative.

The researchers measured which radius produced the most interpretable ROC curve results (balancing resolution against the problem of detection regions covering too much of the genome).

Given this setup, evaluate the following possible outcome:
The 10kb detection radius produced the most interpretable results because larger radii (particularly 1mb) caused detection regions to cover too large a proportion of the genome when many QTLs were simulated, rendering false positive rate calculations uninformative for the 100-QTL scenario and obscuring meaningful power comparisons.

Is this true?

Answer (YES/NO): YES